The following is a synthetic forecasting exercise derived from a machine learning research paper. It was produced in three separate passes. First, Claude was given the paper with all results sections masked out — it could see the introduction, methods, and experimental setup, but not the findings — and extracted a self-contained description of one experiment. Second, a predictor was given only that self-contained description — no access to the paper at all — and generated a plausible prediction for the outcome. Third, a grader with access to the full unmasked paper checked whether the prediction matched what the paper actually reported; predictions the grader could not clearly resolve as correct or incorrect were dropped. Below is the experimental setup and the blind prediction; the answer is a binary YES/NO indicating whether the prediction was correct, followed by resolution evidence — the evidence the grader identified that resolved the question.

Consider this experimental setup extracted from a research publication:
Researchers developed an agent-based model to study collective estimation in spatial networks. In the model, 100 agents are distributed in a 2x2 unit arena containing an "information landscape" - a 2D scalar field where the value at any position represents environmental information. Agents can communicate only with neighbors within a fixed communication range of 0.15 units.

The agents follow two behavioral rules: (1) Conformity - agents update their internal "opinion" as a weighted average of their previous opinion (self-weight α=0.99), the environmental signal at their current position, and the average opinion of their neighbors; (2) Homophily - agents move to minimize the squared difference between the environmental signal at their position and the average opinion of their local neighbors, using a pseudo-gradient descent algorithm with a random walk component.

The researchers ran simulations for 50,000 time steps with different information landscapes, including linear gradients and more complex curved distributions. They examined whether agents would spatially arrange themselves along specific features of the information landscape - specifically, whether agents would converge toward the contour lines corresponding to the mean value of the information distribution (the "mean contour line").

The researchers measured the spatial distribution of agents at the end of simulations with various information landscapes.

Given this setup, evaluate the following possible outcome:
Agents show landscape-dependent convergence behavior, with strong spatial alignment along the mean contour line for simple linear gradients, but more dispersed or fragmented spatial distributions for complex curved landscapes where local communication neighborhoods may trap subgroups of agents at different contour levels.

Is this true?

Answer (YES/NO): NO